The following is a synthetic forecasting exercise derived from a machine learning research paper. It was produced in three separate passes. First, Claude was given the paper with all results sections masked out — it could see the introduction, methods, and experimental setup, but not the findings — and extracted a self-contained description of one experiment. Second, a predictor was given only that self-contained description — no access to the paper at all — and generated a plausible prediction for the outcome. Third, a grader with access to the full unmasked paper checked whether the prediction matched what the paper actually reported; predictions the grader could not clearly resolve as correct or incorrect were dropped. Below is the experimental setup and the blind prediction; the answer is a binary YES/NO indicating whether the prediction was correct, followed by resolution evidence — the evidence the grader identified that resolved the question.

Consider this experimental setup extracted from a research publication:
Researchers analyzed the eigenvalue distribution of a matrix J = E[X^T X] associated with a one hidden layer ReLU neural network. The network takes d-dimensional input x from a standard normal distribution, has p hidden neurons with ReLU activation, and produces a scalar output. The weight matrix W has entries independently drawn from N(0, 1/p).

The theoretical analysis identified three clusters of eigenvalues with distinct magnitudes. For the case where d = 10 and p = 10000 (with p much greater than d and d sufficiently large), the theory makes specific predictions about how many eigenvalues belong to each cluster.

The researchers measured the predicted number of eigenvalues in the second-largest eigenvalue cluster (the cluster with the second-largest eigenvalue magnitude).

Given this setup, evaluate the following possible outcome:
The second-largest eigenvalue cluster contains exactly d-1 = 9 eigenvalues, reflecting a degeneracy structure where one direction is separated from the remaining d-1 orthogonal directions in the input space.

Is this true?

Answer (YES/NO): NO